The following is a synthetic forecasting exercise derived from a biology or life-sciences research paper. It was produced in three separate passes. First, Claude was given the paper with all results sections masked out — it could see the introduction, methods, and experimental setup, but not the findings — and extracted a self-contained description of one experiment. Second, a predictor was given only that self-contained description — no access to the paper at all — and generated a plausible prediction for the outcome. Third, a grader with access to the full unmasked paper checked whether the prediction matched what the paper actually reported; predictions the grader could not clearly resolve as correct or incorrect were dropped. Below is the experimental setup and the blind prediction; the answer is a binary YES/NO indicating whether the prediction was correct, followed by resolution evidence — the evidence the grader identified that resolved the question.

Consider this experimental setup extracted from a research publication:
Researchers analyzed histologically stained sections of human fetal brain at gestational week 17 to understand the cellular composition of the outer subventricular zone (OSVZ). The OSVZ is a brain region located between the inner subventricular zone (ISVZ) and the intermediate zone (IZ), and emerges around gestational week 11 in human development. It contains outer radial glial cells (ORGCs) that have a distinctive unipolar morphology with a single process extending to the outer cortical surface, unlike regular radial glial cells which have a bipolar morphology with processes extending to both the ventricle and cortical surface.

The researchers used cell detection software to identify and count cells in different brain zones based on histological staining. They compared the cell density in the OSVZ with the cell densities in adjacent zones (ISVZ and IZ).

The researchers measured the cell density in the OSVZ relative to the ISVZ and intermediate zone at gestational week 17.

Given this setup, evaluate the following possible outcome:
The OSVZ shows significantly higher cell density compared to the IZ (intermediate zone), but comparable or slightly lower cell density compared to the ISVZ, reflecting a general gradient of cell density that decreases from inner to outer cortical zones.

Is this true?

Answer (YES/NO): NO